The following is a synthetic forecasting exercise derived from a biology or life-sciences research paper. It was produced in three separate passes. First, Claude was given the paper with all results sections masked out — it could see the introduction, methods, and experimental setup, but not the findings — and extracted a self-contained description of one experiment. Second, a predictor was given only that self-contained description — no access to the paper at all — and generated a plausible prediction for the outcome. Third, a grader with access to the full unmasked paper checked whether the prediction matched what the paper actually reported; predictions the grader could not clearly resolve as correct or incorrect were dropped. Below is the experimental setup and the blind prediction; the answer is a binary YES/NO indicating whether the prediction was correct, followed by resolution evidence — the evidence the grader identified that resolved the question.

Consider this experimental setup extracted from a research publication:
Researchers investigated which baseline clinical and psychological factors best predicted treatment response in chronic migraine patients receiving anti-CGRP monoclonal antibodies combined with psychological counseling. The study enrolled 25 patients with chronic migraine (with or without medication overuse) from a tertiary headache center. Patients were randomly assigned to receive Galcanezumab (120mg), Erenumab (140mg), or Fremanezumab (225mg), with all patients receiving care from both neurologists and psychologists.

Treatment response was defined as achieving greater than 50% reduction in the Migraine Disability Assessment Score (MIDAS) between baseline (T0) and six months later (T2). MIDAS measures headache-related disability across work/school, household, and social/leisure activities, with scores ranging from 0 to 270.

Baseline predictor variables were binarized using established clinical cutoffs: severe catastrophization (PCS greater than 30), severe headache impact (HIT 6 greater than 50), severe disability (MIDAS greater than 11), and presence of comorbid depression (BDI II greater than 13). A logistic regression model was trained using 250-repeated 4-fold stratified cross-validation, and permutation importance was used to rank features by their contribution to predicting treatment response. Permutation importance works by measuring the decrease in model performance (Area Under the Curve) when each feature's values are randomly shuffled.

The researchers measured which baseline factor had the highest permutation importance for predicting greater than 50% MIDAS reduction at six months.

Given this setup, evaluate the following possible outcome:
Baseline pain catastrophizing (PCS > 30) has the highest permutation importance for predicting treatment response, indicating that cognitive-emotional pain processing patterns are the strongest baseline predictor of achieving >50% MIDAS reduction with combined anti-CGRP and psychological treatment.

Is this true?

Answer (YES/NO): NO